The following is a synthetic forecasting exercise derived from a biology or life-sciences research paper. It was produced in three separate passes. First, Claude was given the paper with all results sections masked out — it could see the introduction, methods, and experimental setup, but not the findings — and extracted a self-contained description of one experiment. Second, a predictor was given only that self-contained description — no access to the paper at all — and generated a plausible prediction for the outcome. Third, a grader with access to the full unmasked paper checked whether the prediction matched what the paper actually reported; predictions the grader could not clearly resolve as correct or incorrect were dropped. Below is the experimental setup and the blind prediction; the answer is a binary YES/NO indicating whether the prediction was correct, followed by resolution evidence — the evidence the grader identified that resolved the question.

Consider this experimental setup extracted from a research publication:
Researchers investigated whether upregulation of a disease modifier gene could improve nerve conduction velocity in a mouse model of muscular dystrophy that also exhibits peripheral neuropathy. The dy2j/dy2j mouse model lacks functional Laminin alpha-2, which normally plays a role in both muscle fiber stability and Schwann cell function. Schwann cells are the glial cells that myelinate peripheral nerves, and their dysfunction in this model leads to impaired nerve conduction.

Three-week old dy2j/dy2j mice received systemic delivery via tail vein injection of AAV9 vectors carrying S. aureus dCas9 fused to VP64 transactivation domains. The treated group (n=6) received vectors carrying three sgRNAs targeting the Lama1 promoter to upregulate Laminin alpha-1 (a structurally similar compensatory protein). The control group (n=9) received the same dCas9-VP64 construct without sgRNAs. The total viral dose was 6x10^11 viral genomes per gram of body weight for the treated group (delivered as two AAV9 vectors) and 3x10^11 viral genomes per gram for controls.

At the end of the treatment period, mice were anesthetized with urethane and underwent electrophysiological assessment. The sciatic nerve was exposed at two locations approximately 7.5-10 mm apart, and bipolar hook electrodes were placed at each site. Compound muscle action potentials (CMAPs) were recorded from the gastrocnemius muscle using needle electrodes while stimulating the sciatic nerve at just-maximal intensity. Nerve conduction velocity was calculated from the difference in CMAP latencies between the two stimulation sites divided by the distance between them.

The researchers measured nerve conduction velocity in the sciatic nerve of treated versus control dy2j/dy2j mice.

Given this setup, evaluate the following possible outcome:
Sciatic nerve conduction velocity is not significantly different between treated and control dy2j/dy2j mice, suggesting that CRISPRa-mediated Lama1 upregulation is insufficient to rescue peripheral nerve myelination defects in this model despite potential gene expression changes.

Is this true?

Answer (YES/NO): NO